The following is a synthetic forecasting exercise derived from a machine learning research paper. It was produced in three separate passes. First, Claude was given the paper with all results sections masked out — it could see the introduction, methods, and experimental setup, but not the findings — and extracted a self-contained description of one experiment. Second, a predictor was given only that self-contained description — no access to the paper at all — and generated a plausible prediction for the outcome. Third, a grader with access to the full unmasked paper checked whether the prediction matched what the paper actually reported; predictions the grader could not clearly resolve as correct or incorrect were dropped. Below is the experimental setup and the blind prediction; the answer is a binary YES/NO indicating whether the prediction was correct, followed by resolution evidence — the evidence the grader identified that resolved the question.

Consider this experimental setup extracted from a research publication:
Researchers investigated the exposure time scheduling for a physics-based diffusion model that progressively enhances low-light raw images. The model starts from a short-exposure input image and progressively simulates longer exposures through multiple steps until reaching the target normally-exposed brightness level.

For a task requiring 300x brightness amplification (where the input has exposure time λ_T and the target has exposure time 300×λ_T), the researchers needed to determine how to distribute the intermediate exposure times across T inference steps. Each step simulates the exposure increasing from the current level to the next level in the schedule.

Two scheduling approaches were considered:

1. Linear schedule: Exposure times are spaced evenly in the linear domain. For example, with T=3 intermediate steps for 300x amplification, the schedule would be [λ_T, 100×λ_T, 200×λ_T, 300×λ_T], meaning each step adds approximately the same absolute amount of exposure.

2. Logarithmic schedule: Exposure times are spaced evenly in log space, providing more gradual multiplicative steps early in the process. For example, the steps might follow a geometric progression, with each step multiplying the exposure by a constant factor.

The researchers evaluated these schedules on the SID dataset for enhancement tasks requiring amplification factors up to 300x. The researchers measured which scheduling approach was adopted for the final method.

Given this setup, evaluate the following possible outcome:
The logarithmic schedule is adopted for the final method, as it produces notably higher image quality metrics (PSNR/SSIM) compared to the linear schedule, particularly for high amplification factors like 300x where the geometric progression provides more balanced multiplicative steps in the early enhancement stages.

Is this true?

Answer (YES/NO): NO